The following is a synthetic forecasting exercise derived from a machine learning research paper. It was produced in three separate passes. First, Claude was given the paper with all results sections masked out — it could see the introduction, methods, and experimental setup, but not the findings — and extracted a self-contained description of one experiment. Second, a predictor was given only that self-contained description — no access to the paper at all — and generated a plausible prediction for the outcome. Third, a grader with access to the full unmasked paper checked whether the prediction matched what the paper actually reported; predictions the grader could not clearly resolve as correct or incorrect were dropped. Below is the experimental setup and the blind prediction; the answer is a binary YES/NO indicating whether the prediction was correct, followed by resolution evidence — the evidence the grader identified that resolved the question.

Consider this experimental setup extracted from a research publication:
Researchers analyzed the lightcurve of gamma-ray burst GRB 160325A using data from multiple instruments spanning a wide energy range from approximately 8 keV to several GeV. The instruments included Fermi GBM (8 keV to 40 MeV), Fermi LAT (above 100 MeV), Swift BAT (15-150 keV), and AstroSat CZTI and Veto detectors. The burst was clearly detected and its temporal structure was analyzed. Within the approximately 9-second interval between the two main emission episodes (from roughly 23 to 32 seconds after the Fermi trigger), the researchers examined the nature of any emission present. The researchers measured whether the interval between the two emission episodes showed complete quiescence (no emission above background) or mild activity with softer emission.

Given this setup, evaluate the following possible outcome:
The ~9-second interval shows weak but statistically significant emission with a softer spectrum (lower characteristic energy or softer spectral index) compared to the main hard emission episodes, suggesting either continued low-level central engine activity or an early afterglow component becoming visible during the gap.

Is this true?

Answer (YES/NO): YES